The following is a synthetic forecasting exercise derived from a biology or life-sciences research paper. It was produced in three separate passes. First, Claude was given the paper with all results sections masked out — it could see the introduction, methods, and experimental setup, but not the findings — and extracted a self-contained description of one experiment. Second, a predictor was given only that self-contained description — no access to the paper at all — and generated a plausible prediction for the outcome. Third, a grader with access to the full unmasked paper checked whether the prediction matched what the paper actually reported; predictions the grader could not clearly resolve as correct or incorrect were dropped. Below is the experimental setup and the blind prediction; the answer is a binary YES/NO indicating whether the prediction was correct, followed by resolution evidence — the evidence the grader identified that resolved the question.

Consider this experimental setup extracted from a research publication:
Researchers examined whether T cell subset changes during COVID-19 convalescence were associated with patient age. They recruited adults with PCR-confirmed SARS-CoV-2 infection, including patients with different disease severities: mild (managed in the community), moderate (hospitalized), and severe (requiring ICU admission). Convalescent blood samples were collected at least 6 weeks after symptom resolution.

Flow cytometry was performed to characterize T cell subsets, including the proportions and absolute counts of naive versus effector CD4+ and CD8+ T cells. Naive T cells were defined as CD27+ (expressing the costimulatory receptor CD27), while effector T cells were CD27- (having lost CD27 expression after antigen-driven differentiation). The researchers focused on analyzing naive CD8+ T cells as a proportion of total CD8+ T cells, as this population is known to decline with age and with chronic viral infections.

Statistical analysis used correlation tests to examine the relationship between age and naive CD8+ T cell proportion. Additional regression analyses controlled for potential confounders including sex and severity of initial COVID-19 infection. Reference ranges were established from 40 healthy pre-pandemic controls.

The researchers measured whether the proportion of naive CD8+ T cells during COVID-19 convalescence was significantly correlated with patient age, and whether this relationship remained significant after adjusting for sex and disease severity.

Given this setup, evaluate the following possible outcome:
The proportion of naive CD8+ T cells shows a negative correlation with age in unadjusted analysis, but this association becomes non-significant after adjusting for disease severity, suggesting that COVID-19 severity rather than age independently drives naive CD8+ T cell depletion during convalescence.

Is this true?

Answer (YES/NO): NO